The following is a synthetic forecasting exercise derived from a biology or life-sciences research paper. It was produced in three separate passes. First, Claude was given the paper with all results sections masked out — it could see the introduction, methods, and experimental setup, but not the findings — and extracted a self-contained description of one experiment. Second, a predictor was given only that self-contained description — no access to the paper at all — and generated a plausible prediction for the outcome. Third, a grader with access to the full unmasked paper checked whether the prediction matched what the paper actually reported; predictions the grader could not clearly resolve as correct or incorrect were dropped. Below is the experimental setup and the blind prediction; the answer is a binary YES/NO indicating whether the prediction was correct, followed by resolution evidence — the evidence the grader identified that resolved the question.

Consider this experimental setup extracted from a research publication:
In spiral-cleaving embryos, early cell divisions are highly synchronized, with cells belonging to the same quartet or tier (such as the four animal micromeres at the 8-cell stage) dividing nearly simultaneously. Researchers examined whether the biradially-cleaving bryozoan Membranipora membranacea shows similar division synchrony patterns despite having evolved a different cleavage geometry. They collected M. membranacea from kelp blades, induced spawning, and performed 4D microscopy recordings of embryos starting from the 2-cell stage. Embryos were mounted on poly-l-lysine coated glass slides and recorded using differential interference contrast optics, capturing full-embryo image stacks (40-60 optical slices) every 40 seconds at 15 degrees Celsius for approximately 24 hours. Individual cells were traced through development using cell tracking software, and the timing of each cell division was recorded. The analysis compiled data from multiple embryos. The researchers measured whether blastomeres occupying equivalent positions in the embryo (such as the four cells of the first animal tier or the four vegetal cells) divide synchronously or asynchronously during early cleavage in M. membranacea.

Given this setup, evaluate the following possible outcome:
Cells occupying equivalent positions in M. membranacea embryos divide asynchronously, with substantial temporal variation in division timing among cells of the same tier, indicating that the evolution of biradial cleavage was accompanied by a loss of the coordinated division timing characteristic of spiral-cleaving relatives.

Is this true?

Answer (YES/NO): NO